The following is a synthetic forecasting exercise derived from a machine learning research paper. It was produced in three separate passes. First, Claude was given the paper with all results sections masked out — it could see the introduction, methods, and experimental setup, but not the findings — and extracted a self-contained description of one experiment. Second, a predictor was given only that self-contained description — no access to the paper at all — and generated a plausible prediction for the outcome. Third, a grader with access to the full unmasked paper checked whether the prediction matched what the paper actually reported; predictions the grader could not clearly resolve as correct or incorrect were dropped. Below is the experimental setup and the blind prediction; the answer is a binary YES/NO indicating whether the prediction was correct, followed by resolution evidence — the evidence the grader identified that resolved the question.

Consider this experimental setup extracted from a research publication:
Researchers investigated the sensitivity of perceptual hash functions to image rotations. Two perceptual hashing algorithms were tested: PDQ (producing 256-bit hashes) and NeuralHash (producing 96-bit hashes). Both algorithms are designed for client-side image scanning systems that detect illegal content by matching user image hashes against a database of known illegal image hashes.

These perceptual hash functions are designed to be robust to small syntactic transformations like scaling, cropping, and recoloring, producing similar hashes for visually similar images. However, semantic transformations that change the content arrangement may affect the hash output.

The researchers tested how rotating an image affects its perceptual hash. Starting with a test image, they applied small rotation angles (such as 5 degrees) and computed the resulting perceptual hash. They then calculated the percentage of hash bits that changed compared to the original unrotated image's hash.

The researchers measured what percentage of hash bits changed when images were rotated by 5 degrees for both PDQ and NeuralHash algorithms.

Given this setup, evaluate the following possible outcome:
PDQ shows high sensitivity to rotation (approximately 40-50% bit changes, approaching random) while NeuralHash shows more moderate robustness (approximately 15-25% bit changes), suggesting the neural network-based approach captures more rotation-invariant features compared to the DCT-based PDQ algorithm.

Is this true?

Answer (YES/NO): NO